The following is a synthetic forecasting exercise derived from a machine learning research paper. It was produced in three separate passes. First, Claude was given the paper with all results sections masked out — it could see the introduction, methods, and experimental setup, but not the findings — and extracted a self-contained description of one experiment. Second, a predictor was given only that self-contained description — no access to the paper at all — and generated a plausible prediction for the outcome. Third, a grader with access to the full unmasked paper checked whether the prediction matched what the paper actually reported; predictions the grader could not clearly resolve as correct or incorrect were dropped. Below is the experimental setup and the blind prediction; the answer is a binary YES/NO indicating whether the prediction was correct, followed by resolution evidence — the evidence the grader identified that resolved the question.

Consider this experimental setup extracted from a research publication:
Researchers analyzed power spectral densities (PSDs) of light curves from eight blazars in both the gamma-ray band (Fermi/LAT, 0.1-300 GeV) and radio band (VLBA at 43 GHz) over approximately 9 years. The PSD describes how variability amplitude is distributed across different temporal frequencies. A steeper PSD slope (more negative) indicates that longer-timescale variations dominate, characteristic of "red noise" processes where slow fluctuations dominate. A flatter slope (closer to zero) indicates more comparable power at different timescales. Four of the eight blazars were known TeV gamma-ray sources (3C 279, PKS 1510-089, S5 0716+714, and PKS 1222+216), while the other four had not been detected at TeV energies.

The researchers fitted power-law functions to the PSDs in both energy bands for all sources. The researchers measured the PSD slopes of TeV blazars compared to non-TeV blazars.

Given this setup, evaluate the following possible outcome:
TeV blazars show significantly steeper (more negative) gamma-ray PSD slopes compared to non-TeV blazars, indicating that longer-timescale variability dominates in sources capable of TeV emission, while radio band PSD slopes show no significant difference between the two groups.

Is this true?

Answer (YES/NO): NO